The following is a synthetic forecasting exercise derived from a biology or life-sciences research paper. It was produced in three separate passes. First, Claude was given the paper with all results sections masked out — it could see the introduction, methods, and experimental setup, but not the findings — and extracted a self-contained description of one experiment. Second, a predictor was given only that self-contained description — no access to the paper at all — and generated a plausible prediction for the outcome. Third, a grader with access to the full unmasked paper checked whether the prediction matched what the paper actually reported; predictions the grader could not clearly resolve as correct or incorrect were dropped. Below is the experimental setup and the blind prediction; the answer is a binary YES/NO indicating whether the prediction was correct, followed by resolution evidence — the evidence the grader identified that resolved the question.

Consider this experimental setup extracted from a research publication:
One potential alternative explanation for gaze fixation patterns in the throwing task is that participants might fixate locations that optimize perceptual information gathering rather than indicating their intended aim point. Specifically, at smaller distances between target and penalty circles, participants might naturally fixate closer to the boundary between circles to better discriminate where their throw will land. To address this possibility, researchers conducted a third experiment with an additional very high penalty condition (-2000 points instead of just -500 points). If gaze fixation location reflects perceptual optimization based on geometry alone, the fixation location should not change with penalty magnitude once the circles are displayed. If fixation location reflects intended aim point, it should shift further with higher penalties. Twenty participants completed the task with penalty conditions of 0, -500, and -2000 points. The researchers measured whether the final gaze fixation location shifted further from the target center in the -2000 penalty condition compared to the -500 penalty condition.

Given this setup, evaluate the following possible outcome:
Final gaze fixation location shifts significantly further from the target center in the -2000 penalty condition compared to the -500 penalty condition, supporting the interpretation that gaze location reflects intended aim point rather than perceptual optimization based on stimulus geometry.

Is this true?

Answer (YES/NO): YES